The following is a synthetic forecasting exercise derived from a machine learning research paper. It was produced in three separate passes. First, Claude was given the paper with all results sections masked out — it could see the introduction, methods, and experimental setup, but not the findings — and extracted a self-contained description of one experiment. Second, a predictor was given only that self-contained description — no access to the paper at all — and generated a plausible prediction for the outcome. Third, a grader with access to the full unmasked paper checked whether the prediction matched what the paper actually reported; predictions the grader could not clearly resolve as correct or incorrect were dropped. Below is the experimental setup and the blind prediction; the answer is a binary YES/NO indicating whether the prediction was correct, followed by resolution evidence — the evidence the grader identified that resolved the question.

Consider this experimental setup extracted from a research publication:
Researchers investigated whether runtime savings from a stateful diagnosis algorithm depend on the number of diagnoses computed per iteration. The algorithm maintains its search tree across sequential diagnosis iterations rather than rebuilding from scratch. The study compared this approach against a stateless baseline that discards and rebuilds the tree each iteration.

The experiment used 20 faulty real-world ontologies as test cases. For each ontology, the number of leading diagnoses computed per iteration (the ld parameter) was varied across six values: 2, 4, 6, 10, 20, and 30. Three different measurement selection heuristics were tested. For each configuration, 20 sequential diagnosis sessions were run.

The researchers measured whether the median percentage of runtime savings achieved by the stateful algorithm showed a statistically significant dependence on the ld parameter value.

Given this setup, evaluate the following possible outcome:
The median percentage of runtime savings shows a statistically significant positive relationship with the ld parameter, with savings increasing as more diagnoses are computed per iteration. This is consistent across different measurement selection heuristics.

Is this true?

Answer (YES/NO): NO